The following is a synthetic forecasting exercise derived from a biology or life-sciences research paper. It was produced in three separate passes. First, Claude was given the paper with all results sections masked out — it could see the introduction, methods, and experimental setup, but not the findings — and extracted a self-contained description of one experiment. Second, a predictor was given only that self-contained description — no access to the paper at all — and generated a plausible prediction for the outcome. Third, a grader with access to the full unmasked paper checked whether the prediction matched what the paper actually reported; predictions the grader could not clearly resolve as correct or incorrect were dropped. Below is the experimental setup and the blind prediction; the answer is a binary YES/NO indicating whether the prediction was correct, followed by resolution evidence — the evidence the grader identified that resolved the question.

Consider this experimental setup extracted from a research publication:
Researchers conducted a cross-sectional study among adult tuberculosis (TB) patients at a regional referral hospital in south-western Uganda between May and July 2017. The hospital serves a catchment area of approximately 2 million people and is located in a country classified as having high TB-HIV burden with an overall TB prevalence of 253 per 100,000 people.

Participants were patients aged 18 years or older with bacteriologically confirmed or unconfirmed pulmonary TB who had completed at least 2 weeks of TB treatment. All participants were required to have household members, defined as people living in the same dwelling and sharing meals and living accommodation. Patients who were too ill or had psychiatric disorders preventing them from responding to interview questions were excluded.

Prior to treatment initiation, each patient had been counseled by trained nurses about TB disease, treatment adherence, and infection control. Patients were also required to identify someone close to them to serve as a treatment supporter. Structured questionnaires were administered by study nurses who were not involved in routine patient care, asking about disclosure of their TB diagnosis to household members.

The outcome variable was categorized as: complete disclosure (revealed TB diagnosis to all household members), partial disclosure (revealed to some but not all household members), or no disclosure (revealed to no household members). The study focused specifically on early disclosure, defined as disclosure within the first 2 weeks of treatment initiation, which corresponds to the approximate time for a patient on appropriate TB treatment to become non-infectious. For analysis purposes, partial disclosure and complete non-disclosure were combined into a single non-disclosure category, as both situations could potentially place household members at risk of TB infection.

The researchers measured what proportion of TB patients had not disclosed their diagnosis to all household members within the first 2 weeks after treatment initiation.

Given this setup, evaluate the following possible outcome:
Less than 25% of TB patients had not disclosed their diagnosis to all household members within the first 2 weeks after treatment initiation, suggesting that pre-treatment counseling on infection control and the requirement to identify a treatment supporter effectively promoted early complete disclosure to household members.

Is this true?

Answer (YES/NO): NO